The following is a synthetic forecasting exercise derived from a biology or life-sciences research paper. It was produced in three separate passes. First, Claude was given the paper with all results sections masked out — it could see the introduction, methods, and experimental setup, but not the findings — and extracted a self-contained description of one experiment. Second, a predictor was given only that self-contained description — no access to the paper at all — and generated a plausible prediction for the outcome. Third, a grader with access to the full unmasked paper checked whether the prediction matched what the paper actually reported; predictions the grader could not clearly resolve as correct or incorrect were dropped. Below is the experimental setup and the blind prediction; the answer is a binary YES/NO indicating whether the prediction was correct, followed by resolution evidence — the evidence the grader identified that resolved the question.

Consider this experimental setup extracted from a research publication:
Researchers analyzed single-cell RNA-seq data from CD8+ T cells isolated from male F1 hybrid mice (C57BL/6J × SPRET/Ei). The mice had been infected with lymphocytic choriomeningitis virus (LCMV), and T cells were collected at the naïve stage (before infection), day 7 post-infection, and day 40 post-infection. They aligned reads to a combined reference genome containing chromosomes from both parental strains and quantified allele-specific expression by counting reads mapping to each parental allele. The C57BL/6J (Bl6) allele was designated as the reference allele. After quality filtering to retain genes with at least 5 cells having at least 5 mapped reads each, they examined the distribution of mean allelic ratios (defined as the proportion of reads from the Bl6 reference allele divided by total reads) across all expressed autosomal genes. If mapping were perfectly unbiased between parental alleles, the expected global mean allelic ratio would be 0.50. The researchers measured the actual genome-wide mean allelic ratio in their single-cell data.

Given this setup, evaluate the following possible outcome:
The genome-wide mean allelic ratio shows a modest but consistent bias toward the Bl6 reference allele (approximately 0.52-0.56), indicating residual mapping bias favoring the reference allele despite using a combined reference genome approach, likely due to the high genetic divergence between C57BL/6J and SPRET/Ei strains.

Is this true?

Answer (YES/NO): YES